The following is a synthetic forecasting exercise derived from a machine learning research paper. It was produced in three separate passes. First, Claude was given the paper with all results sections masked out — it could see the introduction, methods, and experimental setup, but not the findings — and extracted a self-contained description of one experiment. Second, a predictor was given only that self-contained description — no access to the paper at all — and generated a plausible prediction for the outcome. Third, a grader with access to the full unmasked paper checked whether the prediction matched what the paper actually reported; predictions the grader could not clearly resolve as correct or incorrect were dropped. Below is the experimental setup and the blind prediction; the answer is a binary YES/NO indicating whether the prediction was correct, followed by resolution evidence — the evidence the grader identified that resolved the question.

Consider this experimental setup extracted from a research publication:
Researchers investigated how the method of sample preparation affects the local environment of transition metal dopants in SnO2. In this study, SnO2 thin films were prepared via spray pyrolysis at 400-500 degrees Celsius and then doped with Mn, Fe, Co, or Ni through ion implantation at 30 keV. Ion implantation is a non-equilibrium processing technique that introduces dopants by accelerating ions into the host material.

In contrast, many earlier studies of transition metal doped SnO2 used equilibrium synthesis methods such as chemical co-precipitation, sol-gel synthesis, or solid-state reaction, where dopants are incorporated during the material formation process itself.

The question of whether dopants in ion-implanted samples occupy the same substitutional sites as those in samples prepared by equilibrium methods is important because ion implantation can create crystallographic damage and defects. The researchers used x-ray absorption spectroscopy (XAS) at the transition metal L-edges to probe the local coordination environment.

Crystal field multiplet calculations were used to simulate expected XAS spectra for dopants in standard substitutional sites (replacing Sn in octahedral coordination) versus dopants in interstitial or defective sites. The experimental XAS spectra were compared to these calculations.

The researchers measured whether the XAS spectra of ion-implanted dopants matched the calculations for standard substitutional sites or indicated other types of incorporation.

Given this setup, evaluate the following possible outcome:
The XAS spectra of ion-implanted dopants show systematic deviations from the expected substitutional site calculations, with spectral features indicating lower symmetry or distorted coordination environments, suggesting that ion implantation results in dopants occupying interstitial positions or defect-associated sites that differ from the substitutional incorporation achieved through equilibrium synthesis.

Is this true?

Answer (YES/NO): NO